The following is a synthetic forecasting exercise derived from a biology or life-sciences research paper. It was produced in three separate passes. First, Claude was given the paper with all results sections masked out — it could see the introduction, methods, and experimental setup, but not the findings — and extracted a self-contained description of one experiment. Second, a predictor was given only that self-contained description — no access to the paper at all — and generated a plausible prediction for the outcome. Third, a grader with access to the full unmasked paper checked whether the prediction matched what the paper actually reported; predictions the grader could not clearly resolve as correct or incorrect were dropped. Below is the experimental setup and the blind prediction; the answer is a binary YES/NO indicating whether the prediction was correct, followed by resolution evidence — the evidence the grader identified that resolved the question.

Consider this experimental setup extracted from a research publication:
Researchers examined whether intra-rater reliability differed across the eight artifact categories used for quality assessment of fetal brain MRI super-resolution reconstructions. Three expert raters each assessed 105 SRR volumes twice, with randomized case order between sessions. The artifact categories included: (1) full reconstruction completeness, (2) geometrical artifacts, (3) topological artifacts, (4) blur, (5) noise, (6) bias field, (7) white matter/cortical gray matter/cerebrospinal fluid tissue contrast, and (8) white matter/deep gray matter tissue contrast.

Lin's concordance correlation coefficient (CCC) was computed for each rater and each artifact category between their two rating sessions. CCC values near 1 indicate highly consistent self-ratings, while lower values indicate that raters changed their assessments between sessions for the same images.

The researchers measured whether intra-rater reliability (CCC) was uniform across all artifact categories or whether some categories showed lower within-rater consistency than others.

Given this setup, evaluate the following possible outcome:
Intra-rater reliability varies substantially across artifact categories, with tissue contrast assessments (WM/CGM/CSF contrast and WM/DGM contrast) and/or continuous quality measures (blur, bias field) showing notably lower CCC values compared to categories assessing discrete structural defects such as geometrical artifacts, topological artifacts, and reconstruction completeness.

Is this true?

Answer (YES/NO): YES